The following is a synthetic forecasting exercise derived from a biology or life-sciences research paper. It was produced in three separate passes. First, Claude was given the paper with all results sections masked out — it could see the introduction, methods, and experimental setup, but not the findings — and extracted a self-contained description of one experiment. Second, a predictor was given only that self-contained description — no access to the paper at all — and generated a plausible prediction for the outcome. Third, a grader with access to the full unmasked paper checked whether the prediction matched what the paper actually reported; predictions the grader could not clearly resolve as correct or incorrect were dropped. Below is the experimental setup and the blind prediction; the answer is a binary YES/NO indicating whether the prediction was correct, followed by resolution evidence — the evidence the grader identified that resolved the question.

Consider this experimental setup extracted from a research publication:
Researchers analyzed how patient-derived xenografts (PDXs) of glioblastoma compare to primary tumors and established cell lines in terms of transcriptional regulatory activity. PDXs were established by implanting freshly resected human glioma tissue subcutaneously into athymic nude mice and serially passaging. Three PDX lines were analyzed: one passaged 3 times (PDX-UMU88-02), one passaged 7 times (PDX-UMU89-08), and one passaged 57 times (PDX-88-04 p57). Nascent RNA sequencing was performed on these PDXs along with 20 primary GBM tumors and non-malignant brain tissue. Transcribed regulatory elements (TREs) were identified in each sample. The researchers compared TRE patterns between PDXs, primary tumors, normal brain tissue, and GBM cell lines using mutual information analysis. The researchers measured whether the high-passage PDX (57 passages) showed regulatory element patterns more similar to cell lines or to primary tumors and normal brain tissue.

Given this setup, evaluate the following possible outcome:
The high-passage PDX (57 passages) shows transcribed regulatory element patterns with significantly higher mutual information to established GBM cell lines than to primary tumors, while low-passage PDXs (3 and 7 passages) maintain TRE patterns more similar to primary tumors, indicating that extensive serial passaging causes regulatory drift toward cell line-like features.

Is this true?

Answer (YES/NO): NO